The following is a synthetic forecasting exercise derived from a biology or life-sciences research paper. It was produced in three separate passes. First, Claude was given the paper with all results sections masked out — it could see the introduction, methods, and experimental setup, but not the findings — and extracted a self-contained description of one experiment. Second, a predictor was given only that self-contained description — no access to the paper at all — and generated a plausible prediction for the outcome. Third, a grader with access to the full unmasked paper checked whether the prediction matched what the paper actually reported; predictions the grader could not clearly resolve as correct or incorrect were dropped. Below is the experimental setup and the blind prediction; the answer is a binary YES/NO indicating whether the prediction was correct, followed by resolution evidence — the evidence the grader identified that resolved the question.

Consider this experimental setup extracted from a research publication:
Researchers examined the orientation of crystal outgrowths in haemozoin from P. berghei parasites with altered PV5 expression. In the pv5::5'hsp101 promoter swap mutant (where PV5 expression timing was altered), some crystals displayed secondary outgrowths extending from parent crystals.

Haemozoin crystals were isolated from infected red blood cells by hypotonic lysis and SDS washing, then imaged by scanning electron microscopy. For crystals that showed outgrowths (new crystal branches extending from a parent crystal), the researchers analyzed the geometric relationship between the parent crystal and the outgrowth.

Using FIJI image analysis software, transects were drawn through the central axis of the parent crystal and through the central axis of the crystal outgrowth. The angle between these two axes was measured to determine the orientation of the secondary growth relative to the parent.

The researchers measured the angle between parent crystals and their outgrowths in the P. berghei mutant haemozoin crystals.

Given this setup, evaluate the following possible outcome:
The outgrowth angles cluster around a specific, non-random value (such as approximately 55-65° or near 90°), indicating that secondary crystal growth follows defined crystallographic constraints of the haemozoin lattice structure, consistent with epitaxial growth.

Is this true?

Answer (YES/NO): NO